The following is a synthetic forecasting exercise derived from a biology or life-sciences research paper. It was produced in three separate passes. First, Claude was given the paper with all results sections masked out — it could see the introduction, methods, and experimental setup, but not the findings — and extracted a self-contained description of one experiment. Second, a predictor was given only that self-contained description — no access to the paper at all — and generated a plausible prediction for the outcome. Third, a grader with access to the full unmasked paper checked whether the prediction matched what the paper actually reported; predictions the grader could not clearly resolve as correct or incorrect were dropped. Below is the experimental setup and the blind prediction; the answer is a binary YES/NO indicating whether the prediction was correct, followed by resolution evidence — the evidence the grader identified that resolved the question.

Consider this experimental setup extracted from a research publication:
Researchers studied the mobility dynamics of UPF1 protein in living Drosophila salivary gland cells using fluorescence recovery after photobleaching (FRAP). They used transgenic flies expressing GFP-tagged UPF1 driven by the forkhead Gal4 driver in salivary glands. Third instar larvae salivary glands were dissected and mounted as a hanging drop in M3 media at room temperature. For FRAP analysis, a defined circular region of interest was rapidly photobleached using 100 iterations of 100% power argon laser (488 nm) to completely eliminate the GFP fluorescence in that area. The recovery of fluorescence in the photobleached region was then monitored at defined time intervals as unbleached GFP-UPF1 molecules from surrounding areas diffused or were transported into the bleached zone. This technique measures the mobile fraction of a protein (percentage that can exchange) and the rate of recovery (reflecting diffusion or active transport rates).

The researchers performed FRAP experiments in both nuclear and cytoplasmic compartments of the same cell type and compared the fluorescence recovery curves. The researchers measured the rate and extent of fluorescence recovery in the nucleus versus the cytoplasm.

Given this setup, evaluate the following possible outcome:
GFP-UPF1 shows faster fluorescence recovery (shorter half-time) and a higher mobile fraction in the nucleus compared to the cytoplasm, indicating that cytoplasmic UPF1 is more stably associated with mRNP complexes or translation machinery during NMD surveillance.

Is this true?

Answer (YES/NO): NO